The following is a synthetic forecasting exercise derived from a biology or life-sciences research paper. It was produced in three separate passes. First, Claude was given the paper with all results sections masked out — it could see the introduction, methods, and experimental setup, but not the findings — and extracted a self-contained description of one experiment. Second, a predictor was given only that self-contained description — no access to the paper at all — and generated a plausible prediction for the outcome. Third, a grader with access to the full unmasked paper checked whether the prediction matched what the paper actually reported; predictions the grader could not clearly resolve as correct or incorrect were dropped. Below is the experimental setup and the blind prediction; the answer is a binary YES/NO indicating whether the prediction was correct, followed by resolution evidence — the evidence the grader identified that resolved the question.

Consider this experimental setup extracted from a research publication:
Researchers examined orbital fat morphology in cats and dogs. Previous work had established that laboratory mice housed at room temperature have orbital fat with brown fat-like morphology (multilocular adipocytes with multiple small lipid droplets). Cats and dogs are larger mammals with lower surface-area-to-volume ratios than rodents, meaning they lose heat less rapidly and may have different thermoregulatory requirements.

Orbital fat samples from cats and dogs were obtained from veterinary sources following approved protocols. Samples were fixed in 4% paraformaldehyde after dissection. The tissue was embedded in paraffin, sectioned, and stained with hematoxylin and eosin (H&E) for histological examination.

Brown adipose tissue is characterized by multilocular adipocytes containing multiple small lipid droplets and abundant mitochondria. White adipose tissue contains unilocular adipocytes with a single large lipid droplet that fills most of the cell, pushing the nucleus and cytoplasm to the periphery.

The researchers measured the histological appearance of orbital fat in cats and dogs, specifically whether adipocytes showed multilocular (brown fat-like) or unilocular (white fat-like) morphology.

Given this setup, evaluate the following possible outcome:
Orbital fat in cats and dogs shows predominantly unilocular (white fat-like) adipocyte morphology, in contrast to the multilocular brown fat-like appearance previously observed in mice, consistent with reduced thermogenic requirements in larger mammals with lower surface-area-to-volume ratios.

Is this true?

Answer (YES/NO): YES